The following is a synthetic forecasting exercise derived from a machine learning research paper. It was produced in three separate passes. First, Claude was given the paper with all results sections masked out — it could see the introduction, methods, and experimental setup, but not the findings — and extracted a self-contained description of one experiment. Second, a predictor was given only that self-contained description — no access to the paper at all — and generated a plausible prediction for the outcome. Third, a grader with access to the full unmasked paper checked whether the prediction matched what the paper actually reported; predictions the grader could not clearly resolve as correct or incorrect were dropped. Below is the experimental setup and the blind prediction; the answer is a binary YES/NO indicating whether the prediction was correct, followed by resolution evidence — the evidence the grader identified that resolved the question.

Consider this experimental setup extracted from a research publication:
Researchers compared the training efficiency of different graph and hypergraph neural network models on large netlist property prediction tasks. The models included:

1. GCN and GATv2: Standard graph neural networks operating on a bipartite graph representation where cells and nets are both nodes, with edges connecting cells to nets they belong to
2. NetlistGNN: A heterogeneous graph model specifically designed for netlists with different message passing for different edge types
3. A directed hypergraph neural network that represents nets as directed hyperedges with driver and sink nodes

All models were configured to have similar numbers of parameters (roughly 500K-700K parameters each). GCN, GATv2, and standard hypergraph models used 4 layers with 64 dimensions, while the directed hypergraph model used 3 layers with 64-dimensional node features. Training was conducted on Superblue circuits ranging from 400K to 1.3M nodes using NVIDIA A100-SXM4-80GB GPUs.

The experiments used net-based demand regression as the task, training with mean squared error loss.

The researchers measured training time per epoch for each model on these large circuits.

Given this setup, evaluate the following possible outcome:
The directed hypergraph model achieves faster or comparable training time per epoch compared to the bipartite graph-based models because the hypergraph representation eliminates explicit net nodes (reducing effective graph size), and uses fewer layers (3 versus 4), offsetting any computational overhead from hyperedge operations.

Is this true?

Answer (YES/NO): YES